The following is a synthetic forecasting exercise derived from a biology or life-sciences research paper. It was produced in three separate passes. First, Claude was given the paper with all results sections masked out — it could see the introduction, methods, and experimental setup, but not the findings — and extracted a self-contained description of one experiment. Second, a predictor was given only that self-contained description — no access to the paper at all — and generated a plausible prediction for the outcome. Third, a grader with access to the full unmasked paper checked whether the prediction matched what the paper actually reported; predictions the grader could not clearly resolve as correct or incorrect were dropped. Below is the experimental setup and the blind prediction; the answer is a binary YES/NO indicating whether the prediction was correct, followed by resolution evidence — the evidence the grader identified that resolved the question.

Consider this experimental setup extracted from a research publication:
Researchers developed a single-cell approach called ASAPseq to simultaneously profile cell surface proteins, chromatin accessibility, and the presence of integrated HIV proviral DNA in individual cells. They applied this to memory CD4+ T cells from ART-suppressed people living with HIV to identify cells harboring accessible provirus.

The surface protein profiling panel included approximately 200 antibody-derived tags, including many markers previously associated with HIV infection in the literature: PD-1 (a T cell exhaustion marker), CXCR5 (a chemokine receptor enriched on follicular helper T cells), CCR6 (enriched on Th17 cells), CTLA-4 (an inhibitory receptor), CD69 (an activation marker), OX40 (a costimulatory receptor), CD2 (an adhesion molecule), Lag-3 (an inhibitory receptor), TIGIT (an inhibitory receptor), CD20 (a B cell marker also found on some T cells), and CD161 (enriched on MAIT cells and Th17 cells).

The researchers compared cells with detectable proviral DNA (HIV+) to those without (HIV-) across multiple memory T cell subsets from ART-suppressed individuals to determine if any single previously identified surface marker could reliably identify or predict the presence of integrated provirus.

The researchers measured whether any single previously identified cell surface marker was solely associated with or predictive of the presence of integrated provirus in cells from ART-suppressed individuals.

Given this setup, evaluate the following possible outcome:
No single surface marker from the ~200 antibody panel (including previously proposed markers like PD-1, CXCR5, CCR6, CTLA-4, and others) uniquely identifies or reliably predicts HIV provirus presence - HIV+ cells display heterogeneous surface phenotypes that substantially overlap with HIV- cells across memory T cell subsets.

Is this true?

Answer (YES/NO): YES